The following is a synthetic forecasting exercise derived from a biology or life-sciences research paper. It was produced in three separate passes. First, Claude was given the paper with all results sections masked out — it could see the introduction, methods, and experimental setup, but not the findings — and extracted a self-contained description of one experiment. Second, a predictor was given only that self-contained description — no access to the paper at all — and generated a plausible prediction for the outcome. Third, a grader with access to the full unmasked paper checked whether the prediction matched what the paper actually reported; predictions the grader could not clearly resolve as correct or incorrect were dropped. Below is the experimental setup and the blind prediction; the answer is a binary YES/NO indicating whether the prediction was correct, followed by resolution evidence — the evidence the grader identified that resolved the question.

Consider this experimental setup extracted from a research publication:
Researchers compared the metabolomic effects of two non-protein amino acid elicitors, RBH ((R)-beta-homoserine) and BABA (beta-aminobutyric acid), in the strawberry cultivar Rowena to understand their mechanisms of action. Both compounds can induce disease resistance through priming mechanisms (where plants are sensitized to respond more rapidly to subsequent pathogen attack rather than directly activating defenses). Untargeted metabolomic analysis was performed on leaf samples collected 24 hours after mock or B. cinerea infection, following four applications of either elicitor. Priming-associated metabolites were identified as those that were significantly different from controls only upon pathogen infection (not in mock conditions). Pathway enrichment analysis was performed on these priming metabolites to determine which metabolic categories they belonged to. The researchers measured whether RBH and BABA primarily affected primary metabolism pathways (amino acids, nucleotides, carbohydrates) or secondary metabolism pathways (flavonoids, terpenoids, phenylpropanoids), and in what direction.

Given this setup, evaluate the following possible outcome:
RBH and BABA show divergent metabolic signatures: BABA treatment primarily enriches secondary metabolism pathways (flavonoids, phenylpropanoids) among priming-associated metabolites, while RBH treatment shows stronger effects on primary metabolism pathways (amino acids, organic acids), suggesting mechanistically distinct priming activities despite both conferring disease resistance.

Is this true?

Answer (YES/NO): NO